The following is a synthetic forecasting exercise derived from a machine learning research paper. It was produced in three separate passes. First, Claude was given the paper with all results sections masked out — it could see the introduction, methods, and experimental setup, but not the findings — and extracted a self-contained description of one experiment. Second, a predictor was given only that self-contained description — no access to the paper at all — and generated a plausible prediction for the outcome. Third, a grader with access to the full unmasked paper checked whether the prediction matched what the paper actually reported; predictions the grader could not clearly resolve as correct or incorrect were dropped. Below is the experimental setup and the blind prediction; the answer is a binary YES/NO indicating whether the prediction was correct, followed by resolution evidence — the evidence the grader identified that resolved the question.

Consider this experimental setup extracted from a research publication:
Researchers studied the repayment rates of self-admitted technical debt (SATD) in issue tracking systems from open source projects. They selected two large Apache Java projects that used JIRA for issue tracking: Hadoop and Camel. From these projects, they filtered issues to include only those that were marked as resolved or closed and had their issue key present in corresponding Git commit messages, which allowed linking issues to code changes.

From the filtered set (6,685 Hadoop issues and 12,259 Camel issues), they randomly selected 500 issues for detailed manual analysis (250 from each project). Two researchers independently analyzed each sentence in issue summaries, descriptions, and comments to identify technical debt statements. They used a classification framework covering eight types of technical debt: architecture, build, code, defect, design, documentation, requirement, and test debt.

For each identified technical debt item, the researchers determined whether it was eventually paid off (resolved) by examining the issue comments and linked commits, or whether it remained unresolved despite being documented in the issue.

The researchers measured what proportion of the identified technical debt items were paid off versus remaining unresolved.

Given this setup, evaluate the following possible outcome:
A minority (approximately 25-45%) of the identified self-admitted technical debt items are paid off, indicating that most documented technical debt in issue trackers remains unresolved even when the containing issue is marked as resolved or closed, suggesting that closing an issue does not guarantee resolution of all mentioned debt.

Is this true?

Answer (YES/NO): NO